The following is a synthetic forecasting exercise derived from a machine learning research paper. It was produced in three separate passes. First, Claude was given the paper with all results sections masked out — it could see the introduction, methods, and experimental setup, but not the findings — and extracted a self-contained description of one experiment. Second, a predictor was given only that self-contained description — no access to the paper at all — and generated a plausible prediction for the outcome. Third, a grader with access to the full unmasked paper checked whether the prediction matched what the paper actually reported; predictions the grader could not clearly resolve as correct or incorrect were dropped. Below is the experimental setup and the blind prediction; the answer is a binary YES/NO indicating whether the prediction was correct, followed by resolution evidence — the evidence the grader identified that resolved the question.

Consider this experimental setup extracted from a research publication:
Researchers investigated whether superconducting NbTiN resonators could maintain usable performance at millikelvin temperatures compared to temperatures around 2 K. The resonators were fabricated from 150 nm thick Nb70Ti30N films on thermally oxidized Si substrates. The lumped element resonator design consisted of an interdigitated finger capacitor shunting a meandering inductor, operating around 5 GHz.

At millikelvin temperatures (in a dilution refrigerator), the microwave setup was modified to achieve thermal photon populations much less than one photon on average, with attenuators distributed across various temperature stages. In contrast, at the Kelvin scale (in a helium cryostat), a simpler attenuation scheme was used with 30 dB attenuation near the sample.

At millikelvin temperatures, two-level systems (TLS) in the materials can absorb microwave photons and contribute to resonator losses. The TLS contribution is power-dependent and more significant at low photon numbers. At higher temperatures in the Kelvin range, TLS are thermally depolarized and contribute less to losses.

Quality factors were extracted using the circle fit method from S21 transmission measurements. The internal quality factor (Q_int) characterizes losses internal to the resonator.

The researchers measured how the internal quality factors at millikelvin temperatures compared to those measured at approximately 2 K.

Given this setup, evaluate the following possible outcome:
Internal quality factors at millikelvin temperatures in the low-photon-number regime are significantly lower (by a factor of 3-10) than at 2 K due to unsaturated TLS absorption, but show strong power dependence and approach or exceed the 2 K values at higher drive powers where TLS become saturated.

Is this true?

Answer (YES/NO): NO